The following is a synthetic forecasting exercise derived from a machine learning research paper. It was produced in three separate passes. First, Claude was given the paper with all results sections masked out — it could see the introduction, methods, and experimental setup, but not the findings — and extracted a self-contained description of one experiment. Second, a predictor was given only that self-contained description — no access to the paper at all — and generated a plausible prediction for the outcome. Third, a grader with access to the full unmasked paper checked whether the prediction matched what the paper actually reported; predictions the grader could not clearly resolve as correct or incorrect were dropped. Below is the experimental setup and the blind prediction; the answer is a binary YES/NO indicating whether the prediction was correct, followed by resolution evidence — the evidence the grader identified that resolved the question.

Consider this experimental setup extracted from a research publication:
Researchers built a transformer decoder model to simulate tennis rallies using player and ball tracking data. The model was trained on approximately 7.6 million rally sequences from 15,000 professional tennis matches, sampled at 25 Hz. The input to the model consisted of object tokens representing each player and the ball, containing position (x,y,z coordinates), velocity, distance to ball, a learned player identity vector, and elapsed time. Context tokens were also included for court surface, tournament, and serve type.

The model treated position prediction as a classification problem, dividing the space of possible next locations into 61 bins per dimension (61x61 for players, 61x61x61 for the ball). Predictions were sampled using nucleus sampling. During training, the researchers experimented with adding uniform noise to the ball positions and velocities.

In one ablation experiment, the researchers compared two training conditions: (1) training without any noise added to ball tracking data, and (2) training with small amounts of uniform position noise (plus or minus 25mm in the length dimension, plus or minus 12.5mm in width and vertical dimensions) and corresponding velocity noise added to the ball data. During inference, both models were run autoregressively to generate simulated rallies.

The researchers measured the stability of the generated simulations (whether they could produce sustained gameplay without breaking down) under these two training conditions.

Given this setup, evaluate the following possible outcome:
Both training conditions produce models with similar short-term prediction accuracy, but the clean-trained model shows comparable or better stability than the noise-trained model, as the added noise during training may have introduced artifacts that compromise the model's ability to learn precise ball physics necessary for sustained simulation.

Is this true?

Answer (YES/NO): NO